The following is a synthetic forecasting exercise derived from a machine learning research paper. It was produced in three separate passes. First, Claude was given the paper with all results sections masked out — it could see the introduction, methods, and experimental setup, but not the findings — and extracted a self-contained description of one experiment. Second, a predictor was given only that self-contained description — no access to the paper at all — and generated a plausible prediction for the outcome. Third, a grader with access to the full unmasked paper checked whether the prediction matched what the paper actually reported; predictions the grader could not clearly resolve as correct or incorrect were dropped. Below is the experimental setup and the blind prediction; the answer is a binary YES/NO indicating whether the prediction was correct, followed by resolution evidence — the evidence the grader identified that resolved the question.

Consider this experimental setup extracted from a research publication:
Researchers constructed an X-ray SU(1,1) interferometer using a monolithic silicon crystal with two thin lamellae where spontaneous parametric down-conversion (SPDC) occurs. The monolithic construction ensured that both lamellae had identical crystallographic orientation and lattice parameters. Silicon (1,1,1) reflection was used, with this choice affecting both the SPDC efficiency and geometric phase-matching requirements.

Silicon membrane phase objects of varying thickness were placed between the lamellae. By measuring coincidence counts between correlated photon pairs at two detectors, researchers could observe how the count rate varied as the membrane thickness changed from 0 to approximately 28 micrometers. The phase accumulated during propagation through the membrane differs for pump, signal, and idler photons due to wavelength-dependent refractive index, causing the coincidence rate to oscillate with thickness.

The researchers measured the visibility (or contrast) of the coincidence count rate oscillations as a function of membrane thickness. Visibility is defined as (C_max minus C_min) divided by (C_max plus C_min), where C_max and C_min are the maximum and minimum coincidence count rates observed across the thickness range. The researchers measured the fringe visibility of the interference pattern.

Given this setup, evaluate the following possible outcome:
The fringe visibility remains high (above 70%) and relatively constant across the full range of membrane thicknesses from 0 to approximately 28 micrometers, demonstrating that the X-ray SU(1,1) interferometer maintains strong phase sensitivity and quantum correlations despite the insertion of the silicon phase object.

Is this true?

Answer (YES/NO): NO